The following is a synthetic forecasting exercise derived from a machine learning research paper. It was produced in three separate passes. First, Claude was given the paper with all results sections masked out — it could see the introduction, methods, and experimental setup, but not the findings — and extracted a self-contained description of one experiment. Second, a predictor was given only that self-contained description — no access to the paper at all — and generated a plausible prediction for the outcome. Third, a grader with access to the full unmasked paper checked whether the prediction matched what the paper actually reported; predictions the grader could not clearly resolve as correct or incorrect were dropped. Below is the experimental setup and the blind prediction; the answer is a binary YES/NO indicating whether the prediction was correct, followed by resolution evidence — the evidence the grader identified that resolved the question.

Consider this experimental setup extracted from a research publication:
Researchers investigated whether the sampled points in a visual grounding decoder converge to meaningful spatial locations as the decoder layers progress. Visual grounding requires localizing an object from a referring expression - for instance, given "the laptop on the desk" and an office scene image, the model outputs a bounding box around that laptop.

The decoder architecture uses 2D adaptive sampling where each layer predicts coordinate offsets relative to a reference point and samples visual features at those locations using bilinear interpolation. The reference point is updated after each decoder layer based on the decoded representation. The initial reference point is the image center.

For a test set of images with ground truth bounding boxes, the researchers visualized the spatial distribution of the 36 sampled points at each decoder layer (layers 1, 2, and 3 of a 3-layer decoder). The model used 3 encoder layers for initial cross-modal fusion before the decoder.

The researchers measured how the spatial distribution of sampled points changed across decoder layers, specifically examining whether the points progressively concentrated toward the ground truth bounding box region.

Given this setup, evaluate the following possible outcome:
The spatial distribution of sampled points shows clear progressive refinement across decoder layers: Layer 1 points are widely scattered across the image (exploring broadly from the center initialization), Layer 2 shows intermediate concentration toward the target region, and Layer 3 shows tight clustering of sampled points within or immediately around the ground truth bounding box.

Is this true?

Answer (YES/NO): NO